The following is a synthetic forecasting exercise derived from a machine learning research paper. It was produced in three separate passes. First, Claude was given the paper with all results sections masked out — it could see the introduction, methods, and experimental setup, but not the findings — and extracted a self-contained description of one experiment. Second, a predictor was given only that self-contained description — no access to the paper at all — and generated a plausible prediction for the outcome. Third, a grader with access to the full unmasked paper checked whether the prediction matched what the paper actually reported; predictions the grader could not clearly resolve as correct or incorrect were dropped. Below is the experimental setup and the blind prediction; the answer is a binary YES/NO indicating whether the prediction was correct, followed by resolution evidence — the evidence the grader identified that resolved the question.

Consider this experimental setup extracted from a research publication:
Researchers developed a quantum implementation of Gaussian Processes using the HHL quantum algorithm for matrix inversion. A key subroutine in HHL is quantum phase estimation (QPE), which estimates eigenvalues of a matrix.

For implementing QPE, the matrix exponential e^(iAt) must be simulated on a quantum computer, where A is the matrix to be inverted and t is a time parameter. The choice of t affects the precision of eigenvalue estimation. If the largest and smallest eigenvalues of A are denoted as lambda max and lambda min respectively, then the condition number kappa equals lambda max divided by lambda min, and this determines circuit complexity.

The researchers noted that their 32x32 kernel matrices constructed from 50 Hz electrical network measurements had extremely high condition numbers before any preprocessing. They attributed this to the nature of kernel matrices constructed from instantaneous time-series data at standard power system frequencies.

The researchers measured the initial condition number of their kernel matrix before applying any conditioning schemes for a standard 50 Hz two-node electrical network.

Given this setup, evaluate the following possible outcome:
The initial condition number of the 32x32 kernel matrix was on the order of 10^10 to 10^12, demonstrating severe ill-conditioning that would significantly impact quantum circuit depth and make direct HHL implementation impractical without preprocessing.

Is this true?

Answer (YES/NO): NO